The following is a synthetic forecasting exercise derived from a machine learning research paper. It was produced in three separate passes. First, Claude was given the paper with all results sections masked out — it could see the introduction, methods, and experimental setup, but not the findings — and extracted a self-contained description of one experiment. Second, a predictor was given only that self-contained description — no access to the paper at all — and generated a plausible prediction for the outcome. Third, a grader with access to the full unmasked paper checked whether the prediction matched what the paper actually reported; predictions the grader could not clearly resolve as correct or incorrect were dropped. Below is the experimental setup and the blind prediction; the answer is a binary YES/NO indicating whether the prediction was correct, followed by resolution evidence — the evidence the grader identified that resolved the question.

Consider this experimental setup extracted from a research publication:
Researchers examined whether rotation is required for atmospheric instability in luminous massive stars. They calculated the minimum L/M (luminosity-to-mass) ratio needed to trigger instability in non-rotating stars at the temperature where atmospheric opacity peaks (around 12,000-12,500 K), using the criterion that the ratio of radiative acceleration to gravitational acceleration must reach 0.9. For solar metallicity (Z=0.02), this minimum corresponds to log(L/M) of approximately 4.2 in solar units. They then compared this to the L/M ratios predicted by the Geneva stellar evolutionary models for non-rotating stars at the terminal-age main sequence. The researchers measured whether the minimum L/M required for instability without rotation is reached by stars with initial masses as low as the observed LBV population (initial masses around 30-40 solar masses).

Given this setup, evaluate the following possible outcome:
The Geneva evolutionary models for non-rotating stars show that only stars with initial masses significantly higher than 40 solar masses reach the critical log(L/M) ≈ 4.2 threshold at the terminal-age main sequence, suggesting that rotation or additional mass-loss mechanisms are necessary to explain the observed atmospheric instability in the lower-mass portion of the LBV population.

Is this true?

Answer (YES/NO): YES